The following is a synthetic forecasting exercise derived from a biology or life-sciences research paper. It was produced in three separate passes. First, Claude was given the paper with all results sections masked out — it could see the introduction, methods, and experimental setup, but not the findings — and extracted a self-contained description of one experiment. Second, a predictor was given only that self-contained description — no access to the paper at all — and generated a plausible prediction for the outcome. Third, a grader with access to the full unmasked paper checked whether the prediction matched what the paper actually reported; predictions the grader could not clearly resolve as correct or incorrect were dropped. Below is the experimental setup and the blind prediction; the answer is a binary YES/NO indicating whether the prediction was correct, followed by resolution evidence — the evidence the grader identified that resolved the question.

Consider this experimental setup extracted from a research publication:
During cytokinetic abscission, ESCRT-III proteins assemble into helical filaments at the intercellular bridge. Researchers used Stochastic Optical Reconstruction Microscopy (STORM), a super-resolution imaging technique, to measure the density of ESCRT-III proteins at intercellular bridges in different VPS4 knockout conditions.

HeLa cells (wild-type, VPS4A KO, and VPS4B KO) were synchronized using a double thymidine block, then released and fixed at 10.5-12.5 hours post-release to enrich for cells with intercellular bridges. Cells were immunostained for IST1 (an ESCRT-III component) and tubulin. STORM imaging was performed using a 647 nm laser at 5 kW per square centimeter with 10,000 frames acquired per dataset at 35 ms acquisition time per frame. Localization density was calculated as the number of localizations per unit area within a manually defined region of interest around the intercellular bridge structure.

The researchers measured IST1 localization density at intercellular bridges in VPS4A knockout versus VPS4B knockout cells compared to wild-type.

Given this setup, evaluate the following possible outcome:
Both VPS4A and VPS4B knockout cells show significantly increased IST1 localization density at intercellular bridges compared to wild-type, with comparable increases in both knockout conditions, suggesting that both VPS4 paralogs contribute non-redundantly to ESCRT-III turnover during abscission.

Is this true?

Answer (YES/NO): NO